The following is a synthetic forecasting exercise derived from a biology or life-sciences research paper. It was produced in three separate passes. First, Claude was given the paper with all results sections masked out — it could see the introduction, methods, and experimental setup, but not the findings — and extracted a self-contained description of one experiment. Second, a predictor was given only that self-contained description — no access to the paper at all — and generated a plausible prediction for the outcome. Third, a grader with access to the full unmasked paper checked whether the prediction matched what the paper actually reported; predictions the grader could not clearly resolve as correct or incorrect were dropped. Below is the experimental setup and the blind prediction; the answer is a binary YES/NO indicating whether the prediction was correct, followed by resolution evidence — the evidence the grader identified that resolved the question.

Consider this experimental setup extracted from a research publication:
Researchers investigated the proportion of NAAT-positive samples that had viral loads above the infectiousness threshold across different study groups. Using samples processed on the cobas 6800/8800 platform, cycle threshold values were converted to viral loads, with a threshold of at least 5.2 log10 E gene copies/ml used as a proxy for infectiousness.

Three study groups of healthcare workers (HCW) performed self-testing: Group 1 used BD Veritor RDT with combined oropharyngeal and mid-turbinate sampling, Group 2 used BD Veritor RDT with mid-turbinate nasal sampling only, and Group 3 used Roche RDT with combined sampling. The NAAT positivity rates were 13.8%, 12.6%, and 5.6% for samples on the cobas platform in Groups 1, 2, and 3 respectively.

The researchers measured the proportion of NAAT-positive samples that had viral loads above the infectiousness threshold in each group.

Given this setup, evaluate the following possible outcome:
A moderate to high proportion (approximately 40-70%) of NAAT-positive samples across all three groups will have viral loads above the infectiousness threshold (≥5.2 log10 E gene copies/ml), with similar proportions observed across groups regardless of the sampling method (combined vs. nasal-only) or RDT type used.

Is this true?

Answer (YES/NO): NO